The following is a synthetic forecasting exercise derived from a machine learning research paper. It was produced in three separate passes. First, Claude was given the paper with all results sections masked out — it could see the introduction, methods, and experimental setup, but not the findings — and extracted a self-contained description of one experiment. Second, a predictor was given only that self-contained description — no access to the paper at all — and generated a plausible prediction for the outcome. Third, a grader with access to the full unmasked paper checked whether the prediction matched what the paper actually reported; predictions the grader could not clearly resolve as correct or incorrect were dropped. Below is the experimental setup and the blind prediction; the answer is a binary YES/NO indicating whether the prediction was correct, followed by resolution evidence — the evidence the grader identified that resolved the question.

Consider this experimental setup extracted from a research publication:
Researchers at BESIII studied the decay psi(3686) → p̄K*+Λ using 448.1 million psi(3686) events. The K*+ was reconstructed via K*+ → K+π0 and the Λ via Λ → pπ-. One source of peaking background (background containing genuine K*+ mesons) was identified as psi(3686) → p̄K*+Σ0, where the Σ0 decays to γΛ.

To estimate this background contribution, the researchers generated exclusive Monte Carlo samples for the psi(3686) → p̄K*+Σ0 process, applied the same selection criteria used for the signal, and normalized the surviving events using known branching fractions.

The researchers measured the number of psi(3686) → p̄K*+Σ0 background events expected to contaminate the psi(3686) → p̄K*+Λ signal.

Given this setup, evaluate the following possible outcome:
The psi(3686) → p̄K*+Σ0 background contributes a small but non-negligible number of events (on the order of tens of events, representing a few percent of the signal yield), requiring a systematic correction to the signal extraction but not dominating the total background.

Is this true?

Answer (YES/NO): NO